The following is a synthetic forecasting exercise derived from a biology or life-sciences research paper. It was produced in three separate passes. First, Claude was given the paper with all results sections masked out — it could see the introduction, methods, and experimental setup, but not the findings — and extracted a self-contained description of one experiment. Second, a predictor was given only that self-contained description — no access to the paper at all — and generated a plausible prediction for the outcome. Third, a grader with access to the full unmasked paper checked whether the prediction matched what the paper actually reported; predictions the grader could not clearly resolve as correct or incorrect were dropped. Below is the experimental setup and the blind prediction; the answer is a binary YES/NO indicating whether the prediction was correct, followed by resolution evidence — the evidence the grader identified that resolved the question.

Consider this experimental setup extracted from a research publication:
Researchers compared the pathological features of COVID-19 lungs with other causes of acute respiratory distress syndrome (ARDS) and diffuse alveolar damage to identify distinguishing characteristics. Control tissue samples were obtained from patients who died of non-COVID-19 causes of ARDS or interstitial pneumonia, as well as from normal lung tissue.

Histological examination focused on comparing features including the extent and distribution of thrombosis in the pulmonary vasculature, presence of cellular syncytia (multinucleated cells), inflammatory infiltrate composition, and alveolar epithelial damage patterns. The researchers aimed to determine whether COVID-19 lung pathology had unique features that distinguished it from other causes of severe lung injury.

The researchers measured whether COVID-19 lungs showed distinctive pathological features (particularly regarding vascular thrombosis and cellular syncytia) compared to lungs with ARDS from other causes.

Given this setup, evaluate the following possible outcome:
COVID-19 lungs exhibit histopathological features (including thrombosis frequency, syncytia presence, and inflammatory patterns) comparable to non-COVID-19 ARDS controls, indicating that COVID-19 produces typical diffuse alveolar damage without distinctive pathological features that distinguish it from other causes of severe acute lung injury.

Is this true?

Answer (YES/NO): NO